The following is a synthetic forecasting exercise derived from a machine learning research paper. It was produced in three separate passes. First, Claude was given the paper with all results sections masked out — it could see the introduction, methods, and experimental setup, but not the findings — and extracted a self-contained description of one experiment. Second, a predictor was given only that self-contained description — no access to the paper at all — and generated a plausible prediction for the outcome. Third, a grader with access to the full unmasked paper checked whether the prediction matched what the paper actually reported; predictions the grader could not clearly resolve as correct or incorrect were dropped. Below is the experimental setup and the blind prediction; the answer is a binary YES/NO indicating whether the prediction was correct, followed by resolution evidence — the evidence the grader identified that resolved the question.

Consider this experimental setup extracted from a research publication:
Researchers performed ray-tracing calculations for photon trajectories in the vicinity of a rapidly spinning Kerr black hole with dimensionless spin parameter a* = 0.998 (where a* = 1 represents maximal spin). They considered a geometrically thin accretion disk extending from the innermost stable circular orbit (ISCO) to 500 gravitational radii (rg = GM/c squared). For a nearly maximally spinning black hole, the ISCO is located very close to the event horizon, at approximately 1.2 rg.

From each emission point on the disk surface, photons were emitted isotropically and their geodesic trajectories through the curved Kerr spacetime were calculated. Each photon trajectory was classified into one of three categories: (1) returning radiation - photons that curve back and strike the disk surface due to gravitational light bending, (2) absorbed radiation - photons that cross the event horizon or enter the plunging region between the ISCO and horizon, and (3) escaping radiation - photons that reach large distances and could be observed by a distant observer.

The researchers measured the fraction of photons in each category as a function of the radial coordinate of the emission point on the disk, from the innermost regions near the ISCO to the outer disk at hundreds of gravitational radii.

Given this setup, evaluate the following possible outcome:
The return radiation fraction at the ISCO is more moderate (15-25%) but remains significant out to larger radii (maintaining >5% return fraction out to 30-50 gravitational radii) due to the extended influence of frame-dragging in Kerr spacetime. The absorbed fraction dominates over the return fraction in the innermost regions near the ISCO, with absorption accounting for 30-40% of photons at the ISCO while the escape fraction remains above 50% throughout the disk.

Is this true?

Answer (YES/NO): NO